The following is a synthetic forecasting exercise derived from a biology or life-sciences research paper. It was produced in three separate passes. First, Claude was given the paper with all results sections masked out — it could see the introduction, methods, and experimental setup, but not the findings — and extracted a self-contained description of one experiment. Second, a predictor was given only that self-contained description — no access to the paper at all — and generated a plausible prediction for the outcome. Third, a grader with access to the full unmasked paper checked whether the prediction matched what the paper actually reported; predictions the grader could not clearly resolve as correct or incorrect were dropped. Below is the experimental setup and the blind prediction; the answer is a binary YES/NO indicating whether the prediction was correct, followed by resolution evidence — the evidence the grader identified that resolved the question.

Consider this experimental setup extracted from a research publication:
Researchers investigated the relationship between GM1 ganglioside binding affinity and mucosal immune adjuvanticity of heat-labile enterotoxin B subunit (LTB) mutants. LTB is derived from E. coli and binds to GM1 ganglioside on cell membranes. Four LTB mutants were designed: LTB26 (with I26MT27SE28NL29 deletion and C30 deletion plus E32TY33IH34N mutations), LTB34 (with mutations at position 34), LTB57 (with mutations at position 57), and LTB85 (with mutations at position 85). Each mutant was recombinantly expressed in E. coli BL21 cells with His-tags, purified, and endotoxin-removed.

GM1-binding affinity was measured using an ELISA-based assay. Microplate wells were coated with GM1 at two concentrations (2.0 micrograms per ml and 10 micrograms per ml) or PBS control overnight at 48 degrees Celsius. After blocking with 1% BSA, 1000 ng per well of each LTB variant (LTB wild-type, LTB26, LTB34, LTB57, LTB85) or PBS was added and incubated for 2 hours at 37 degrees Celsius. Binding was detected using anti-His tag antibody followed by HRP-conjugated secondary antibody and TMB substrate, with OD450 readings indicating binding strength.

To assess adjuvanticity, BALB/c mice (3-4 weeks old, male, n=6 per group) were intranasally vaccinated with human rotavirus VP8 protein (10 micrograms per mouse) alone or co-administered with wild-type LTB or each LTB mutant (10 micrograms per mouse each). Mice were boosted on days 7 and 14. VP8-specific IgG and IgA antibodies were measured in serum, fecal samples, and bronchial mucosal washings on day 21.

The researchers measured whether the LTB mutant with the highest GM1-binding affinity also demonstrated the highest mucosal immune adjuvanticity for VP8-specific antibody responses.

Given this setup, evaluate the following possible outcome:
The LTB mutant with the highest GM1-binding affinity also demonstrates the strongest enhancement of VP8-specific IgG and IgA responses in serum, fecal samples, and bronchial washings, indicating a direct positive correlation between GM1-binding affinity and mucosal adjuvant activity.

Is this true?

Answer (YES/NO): NO